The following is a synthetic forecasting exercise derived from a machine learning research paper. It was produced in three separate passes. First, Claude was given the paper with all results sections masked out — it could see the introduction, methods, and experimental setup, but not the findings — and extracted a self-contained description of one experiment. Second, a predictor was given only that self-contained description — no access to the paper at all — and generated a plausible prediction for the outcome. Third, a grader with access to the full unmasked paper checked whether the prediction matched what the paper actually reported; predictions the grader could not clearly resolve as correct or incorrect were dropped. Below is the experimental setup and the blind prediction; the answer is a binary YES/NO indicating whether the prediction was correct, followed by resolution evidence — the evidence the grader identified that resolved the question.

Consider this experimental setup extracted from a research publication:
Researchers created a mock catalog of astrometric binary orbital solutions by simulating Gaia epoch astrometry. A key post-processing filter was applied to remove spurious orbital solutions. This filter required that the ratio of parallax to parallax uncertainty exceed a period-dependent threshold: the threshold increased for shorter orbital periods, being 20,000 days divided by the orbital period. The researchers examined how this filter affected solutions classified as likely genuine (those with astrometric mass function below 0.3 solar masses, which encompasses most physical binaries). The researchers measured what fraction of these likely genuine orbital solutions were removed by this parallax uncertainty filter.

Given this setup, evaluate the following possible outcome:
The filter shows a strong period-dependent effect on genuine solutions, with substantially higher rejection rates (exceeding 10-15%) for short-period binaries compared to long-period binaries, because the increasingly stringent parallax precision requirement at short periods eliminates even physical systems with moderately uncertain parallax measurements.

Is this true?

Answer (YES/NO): NO